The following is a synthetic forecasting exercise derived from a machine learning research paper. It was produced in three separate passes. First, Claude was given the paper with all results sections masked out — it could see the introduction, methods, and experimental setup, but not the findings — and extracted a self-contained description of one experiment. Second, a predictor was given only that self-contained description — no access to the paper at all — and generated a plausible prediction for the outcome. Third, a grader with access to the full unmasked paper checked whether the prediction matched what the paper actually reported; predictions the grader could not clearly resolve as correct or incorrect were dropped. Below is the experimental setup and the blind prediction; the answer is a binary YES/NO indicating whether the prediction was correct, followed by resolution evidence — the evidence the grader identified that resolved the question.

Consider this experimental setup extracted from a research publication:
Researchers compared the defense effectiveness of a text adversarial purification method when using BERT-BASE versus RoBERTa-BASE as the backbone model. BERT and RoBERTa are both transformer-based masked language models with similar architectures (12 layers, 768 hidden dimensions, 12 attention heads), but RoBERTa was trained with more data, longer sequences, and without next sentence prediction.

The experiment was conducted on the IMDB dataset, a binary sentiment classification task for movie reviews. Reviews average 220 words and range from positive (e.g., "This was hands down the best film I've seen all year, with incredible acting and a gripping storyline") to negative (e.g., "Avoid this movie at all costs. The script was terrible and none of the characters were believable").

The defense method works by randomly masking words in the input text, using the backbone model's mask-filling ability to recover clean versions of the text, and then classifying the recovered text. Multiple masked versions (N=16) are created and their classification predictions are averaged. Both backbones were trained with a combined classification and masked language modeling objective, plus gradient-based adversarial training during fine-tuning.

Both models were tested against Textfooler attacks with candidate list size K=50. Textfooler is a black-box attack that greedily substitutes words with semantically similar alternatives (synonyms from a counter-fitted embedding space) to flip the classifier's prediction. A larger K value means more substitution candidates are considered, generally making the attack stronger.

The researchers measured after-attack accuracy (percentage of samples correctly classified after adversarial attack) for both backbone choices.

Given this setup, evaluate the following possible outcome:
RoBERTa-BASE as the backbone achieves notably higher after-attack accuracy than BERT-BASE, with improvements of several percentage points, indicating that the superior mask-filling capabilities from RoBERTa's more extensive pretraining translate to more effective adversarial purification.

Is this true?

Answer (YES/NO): NO